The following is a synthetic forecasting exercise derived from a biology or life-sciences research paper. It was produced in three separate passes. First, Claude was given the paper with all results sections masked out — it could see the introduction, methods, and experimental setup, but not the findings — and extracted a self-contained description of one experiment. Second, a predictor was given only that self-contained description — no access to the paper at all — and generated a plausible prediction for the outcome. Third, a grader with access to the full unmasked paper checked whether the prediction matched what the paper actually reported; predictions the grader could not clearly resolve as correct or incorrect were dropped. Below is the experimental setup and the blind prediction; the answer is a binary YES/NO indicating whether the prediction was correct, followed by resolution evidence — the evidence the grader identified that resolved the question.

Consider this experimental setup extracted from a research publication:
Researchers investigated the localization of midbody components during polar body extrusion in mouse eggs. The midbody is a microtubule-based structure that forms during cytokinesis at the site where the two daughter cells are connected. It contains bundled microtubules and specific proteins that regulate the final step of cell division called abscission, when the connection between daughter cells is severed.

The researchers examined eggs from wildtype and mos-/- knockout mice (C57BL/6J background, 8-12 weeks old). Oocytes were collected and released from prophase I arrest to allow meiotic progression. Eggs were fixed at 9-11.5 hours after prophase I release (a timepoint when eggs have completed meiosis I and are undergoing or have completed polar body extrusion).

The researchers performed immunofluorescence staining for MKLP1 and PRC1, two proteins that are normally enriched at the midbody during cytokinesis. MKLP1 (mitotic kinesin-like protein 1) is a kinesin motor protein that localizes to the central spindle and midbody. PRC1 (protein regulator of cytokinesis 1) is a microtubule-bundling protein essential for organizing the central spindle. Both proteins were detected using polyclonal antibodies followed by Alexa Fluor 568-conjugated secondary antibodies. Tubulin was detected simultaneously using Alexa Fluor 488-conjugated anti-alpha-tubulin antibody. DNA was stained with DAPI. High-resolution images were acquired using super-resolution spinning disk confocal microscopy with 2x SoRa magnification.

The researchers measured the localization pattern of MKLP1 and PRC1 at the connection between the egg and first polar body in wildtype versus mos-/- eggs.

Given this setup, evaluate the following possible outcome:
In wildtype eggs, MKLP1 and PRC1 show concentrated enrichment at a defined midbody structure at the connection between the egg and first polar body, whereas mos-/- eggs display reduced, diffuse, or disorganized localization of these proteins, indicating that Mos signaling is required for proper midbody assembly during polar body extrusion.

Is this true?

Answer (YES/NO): YES